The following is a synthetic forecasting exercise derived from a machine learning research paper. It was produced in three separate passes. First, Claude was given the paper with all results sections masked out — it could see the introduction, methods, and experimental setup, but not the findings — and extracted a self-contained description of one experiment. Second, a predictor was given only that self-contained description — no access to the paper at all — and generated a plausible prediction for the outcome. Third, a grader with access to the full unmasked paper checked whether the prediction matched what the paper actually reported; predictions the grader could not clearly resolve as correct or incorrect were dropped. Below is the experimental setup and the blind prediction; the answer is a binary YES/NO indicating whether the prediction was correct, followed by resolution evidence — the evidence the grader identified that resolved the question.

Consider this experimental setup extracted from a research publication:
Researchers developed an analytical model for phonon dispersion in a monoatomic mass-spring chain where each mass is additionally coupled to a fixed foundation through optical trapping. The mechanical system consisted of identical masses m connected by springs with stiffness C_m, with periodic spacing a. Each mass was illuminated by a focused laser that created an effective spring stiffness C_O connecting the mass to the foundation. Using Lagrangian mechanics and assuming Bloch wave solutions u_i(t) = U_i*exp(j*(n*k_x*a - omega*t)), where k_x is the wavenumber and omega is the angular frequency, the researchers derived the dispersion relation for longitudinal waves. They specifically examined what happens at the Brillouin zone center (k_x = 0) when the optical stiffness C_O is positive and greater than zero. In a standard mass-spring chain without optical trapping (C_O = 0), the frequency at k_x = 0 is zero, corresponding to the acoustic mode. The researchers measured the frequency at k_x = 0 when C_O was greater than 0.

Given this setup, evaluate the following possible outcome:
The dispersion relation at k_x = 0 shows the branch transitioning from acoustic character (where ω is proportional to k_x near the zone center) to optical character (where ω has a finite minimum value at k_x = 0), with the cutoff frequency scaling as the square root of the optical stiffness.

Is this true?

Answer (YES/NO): YES